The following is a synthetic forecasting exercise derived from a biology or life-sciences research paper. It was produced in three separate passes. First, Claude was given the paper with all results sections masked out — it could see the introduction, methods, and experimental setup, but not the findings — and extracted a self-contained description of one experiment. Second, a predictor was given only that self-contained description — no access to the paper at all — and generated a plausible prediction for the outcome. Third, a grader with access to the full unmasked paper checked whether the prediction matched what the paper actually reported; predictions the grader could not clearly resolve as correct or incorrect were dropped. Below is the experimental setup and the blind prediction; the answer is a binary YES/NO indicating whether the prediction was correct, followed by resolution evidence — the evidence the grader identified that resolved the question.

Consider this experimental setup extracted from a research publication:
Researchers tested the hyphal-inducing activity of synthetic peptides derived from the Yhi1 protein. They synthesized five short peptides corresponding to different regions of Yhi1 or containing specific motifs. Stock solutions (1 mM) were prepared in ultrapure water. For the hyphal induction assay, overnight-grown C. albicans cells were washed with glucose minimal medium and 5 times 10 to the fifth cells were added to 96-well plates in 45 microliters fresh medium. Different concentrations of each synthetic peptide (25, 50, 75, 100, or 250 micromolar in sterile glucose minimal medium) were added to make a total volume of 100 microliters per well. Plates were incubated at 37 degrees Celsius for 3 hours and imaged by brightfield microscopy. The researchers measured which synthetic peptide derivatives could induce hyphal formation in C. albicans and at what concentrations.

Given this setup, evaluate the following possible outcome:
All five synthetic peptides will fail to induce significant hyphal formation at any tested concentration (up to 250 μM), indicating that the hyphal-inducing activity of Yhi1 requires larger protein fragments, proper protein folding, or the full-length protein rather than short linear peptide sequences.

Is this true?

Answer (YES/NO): YES